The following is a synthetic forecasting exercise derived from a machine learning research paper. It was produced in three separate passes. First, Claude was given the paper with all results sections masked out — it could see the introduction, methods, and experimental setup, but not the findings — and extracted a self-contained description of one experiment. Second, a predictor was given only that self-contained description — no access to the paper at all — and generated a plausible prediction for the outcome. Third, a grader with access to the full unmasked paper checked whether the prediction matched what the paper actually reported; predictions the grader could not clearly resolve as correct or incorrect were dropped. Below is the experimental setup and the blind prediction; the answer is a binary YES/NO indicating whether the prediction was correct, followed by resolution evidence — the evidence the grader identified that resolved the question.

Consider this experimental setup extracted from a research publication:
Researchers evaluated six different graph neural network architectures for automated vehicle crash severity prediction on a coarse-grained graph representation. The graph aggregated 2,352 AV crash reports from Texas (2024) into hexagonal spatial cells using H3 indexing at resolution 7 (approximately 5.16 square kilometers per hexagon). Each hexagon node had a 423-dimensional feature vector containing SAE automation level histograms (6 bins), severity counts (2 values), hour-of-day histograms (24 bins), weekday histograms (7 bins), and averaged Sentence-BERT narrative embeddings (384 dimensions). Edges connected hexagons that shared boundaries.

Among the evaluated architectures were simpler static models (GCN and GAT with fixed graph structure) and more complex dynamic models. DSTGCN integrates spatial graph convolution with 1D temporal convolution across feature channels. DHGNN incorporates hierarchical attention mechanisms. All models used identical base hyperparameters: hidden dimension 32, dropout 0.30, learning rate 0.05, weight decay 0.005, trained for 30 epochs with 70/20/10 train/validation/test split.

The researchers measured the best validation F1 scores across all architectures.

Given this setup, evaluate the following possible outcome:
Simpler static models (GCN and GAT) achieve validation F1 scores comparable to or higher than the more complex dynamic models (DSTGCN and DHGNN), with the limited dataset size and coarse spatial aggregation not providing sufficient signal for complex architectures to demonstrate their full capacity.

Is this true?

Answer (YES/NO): NO